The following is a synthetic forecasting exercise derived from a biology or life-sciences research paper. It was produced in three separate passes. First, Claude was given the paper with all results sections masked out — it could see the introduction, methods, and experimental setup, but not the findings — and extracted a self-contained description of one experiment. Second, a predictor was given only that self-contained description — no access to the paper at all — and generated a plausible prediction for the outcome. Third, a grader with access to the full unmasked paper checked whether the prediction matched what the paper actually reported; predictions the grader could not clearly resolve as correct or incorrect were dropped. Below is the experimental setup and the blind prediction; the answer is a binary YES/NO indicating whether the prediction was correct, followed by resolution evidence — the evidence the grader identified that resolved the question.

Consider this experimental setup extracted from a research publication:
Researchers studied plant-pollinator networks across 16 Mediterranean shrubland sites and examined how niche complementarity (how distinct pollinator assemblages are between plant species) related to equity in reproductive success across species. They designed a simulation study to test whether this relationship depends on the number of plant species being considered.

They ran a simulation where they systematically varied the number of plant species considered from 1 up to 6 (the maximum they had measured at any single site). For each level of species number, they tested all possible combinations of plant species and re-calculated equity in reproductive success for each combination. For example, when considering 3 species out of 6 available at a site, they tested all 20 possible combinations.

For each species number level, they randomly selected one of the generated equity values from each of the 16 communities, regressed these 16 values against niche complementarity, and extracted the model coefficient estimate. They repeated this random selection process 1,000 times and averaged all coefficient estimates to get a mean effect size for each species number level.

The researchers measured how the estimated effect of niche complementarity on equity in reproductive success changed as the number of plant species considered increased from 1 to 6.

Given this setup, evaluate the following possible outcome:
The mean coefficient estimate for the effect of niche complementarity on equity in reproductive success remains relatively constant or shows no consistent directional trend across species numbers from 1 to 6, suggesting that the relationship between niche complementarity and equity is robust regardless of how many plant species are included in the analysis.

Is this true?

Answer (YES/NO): NO